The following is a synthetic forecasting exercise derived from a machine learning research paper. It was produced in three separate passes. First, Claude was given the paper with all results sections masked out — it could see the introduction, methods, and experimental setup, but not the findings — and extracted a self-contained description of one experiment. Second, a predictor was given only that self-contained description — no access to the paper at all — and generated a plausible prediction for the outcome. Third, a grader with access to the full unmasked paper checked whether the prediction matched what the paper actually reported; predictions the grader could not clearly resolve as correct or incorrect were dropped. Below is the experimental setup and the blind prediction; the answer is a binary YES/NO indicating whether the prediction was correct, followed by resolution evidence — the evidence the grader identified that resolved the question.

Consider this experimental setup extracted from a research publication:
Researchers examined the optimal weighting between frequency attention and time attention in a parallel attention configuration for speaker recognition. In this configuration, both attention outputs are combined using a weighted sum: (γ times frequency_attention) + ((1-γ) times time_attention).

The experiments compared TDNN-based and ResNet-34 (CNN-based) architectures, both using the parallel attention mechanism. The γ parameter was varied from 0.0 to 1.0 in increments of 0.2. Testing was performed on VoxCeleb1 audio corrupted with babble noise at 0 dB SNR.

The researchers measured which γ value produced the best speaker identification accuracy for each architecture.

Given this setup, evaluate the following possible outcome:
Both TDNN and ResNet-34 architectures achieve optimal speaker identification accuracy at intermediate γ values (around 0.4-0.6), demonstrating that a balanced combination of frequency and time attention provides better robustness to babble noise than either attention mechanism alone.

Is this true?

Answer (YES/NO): NO